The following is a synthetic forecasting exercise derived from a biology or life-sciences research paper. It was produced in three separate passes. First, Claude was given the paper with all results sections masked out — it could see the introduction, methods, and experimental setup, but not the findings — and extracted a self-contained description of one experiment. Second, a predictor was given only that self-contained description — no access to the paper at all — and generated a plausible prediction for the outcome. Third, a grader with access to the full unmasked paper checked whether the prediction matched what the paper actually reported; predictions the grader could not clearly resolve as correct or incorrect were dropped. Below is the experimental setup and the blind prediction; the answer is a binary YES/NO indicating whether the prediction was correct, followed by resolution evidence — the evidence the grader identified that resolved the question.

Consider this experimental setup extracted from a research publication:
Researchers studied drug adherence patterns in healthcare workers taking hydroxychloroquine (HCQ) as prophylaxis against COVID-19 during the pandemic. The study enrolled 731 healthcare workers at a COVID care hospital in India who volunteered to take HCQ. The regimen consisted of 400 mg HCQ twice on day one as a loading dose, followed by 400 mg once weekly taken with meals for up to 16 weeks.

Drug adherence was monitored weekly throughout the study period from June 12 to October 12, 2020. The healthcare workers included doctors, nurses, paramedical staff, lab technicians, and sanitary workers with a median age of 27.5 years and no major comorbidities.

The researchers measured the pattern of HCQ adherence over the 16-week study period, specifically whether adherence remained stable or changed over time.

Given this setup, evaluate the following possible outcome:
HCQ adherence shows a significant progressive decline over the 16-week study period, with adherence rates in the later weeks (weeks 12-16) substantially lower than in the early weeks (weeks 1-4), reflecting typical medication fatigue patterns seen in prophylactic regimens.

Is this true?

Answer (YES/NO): YES